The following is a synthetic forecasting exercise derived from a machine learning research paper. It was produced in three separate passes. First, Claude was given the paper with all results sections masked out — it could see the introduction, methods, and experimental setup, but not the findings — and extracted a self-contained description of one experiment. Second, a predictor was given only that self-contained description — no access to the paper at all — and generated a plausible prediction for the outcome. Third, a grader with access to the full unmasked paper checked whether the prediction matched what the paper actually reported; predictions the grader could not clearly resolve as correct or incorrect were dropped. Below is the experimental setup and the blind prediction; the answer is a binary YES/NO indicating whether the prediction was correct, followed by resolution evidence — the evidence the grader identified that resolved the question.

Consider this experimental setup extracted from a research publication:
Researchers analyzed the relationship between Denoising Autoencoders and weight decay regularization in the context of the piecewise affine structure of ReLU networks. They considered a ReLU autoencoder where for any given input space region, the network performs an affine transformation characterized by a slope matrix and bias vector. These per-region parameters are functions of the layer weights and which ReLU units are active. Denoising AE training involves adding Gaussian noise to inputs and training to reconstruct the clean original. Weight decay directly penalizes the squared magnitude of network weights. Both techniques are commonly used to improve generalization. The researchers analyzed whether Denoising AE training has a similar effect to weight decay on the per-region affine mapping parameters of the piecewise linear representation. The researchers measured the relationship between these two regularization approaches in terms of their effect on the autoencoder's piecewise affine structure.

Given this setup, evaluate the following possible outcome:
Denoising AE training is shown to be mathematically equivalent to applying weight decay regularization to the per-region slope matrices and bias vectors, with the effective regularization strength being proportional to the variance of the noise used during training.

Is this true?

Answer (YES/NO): NO